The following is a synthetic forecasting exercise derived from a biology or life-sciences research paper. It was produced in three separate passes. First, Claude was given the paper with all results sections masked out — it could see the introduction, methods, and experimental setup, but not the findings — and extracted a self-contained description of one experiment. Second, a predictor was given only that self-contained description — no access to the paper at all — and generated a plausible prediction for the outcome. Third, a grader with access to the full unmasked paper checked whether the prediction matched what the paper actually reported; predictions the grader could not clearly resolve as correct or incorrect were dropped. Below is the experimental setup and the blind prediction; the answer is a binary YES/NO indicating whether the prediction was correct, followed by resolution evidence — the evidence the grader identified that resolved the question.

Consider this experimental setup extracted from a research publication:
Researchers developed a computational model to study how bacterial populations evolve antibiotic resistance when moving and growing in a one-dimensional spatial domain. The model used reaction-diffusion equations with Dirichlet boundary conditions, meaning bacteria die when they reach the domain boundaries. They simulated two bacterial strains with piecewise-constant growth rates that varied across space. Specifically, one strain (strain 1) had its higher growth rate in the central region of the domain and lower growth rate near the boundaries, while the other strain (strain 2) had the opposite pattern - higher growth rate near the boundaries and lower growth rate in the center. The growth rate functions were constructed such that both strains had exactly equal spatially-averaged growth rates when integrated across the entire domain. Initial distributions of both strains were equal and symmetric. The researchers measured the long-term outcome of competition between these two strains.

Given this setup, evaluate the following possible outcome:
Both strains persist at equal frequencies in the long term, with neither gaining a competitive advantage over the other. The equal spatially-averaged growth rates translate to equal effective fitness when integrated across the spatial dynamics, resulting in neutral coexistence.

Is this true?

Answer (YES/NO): NO